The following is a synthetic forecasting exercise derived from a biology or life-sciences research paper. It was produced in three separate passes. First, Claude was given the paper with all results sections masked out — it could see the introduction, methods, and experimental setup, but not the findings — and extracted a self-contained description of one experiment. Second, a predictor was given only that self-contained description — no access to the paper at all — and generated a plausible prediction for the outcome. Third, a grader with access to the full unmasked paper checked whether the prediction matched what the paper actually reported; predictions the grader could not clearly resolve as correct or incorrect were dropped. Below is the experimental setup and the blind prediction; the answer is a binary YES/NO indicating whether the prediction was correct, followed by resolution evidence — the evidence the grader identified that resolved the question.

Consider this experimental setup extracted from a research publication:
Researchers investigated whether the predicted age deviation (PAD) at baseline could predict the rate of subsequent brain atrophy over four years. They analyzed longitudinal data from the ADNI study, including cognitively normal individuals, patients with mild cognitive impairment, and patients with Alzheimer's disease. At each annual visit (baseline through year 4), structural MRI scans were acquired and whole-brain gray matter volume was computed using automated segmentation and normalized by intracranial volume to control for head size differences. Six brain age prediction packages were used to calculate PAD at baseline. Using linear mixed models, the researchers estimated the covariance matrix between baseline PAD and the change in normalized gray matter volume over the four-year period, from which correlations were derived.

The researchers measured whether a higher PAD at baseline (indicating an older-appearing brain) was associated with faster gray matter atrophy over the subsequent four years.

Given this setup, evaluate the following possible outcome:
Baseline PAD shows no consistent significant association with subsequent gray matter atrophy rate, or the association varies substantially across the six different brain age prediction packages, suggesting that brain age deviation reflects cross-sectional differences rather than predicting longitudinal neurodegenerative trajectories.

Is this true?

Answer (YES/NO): YES